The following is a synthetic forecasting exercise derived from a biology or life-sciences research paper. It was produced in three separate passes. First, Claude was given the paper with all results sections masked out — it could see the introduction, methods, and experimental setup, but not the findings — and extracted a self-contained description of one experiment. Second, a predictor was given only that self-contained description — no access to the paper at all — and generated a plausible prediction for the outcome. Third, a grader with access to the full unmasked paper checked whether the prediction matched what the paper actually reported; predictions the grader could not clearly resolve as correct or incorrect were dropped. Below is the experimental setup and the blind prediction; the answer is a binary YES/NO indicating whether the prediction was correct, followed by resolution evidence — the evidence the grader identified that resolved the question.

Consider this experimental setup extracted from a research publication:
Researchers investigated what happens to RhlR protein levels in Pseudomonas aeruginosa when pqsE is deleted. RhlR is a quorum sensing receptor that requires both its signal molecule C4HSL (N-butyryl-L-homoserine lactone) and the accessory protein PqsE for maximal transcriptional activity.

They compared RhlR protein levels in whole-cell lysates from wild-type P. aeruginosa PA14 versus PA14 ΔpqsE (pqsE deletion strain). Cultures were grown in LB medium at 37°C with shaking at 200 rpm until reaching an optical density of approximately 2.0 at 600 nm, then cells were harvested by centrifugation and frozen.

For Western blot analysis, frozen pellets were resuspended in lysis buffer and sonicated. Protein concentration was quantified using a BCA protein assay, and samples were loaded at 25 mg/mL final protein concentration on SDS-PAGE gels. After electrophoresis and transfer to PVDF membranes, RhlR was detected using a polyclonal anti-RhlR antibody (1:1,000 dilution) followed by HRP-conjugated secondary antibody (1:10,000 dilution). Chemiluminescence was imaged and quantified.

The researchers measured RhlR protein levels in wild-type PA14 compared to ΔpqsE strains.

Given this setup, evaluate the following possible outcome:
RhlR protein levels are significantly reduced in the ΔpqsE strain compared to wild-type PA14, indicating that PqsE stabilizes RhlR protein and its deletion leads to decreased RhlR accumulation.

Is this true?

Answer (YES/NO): YES